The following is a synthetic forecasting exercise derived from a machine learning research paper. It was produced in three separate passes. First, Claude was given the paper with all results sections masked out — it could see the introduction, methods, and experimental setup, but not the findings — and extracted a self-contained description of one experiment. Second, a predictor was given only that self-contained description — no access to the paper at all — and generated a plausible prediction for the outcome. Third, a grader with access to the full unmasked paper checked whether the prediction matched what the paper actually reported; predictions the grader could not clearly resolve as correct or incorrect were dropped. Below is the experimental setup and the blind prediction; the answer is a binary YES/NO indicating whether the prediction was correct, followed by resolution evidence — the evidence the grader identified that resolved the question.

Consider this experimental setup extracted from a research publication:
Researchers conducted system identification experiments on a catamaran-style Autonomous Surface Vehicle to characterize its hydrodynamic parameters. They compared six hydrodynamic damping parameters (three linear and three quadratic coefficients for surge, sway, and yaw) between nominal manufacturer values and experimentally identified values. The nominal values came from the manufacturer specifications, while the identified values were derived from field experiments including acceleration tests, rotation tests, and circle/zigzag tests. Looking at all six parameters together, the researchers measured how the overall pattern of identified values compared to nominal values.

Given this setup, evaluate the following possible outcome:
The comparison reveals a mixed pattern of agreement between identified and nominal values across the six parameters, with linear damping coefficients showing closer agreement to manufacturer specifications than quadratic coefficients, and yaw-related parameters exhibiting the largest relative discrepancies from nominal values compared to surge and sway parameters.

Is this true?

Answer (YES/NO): NO